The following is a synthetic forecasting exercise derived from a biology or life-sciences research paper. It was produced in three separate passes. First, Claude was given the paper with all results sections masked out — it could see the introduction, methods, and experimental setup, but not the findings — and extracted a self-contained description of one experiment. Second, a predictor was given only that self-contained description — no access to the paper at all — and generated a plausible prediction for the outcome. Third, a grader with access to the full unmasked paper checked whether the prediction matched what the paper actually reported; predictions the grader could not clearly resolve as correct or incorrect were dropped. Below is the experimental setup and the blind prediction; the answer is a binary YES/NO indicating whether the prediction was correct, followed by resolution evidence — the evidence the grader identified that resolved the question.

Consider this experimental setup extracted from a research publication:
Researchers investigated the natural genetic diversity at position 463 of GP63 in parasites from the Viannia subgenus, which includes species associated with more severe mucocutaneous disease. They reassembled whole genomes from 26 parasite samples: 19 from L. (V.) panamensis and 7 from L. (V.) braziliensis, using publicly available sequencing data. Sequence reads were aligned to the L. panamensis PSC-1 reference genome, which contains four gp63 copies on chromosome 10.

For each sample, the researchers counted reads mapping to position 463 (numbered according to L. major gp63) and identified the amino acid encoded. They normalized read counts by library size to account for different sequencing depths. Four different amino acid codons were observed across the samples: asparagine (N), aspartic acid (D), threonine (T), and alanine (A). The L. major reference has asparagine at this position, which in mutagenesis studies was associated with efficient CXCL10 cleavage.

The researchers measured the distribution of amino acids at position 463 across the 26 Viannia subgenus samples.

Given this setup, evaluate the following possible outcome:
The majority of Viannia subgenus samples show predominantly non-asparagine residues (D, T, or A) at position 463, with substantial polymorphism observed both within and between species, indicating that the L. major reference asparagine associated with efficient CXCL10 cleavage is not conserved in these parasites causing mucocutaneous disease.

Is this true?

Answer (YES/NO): NO